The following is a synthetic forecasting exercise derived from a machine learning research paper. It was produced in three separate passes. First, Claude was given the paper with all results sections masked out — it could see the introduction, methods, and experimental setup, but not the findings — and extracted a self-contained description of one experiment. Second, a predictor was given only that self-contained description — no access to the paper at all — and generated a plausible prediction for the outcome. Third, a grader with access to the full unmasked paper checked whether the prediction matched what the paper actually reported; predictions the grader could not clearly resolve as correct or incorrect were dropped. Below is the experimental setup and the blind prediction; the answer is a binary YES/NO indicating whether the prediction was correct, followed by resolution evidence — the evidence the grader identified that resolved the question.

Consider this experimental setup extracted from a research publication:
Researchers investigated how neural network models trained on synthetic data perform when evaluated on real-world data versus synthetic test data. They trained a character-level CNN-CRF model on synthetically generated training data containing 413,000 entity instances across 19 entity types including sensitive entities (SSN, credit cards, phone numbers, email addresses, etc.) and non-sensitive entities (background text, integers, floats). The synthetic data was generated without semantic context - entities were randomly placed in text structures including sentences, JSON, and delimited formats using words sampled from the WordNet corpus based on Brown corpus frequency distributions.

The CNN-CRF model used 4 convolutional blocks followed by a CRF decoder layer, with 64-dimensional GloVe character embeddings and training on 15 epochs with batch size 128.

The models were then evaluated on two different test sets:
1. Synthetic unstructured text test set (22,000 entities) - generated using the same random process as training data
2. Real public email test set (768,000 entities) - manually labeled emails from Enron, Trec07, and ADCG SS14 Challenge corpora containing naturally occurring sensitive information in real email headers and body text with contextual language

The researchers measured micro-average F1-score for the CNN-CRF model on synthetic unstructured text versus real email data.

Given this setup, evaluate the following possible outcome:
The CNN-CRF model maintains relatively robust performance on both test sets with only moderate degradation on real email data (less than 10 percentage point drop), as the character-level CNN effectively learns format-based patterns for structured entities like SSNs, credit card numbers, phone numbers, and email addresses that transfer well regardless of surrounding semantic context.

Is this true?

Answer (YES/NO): NO